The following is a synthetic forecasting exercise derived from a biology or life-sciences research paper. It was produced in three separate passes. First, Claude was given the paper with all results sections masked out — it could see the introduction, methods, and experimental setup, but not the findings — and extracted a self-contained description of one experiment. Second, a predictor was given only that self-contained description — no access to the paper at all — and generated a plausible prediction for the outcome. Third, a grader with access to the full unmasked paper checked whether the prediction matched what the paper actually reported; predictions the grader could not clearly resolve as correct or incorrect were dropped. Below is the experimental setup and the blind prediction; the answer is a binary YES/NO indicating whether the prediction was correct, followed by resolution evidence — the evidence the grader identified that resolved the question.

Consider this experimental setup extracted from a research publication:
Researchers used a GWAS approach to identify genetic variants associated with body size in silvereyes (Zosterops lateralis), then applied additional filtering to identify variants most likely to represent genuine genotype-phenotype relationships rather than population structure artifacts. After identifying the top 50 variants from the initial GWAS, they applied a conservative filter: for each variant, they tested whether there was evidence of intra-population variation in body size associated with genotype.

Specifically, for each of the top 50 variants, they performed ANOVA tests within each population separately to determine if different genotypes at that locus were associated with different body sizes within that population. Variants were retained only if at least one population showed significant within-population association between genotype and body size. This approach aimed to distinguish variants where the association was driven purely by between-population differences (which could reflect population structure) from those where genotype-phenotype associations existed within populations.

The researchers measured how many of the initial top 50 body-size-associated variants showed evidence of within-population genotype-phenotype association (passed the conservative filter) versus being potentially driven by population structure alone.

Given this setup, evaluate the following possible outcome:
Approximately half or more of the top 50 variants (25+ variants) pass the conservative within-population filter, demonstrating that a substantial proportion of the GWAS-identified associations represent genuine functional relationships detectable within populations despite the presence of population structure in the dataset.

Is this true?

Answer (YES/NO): YES